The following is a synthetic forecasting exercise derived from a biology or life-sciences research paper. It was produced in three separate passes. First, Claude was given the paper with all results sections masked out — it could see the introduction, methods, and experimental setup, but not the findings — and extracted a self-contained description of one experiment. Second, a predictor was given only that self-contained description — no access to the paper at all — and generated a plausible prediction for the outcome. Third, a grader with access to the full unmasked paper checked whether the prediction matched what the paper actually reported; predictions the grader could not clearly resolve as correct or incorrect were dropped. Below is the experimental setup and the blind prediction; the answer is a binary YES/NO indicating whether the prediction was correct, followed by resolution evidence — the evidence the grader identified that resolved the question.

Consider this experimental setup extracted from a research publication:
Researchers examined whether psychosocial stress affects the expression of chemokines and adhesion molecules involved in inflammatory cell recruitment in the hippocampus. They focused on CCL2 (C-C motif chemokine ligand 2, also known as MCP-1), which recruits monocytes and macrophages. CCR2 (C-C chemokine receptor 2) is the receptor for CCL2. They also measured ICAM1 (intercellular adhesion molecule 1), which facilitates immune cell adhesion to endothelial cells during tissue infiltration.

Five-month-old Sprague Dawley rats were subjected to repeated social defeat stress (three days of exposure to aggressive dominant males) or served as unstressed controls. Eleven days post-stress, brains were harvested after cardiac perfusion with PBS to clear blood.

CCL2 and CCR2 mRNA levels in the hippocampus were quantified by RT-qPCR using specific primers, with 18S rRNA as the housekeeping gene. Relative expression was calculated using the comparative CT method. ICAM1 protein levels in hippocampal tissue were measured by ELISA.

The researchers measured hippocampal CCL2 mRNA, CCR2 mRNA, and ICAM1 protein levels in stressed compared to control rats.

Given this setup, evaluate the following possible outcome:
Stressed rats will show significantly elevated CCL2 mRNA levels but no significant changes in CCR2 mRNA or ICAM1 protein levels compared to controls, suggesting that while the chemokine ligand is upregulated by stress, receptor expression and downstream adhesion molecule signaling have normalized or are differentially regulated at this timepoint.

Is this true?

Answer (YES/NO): NO